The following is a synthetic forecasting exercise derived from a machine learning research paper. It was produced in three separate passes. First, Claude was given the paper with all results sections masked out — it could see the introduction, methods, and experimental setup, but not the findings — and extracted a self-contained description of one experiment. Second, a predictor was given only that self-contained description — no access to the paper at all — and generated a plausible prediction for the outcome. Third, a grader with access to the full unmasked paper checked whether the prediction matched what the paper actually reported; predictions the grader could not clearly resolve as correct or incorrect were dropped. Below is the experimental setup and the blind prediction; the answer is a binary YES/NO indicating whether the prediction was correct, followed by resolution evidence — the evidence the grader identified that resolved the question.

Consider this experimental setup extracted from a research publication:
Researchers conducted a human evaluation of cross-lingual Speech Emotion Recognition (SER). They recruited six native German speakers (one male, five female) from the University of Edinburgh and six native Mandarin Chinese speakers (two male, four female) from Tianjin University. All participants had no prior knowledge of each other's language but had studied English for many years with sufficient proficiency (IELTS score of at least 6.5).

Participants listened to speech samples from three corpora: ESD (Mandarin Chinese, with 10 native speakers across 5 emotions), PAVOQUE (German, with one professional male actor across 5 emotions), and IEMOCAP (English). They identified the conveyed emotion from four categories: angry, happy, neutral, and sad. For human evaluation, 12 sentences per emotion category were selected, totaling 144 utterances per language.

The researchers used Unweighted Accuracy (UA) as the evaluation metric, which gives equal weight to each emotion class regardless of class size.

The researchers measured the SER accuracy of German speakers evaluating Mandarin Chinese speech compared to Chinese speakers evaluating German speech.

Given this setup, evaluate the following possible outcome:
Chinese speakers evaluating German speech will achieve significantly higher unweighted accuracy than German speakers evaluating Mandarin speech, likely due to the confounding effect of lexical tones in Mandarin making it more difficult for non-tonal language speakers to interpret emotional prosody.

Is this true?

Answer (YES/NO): NO